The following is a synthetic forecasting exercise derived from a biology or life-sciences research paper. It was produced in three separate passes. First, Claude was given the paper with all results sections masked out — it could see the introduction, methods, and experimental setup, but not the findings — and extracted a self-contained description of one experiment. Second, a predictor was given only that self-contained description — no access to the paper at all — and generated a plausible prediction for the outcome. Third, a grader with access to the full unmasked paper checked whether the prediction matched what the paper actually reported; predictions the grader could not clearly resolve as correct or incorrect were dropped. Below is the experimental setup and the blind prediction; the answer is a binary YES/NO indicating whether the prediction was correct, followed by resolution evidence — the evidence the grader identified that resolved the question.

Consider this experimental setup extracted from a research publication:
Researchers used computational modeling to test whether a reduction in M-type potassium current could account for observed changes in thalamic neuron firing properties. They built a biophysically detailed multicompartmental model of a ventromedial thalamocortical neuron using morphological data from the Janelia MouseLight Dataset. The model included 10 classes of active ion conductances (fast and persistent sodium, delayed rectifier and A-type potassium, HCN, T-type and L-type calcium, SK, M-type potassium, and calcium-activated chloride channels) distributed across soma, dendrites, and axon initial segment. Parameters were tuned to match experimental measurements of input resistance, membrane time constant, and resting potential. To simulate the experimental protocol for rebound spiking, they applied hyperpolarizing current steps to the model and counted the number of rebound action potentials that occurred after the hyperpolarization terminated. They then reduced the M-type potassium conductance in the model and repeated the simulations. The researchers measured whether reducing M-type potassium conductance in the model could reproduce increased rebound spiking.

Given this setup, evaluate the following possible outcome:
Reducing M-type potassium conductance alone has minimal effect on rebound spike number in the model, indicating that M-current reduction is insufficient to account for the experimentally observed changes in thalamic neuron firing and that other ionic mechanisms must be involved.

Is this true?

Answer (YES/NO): NO